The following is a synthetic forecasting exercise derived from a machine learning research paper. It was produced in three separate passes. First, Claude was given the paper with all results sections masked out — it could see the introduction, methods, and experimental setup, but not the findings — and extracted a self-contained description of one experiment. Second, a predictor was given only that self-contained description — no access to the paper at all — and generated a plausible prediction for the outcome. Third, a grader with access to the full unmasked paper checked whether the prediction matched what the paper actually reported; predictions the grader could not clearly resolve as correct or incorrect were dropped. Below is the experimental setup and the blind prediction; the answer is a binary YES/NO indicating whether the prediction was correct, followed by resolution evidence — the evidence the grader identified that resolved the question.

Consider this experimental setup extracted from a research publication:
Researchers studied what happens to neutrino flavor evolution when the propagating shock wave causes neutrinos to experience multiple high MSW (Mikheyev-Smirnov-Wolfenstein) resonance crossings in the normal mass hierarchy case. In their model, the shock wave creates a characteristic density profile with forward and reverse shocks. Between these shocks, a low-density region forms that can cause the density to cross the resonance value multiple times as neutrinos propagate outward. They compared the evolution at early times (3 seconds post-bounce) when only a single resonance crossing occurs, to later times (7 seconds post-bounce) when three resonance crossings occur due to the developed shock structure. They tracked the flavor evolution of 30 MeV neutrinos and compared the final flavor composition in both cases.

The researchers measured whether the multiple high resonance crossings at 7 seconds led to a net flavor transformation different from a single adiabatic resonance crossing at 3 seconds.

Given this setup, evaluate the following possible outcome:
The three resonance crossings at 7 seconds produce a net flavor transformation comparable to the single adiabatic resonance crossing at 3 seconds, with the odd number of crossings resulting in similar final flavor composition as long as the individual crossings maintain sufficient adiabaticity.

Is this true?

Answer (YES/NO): YES